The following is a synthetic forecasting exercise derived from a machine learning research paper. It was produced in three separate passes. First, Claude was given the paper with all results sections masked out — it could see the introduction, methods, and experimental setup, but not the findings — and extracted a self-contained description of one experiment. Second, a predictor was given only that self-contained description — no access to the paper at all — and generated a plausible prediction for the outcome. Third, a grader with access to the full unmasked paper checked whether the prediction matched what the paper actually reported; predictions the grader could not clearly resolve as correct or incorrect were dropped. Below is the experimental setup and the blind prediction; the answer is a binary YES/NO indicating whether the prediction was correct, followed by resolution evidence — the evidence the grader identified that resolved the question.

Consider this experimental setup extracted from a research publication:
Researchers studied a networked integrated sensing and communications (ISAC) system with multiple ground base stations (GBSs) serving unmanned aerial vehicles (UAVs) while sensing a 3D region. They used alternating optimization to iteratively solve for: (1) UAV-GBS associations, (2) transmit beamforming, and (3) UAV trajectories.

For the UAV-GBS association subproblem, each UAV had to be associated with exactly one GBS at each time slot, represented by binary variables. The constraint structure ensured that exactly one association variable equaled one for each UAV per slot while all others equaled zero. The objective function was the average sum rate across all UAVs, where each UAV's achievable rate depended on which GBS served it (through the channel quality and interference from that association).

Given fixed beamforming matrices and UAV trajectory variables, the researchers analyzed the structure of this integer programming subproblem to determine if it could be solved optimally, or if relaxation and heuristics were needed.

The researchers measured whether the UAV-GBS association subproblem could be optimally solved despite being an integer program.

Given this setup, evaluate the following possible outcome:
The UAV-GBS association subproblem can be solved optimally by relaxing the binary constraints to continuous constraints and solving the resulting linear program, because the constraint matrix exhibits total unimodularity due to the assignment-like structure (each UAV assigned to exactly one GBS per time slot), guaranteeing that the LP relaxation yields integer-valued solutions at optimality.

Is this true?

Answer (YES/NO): NO